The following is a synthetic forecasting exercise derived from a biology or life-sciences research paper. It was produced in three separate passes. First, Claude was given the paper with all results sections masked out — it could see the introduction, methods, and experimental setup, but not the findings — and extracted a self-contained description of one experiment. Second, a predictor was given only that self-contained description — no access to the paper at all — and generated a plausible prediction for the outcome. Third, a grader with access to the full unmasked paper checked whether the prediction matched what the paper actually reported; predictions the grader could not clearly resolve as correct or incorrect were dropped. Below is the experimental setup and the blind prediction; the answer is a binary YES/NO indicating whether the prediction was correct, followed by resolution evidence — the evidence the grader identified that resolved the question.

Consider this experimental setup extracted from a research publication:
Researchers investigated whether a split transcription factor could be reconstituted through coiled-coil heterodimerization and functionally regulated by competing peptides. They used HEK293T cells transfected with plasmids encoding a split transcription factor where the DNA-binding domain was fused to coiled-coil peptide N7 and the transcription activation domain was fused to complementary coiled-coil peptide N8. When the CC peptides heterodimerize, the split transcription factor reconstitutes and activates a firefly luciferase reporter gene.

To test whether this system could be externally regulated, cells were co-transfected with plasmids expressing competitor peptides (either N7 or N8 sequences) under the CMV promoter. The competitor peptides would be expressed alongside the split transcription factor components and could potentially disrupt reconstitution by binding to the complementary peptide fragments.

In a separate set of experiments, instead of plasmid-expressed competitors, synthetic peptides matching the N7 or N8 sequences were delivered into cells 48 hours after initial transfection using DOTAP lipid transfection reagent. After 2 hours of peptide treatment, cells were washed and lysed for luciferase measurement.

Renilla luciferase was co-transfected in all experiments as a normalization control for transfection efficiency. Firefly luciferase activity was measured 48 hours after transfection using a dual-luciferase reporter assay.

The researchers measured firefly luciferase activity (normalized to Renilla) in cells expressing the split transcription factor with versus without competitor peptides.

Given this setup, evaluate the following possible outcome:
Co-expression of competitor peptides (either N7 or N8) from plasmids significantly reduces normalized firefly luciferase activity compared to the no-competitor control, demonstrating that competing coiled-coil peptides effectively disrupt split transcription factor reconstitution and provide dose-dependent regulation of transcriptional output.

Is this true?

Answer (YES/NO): YES